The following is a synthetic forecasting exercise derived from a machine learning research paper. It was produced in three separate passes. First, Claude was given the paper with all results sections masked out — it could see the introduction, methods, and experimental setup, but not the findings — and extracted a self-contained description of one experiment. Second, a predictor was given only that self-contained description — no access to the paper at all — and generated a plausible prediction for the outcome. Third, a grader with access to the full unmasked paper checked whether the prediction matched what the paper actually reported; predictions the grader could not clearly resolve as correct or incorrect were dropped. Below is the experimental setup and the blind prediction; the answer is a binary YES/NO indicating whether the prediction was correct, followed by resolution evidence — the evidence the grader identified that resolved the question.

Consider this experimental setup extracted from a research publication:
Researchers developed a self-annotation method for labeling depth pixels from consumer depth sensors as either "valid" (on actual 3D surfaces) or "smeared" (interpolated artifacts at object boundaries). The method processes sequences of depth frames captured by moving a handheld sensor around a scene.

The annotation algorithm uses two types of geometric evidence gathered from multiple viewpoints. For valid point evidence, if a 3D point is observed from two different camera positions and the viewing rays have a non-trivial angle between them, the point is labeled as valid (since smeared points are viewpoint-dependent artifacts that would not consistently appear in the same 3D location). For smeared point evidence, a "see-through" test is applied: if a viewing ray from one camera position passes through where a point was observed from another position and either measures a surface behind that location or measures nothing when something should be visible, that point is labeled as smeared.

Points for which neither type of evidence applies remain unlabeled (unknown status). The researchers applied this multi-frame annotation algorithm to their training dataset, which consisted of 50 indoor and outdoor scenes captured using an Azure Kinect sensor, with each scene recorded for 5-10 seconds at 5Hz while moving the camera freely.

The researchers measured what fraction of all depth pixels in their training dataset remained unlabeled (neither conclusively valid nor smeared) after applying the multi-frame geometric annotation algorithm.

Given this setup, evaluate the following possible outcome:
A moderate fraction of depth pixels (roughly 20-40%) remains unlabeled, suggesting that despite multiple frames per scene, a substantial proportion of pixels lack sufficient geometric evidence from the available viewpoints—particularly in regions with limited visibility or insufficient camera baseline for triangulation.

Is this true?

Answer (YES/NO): NO